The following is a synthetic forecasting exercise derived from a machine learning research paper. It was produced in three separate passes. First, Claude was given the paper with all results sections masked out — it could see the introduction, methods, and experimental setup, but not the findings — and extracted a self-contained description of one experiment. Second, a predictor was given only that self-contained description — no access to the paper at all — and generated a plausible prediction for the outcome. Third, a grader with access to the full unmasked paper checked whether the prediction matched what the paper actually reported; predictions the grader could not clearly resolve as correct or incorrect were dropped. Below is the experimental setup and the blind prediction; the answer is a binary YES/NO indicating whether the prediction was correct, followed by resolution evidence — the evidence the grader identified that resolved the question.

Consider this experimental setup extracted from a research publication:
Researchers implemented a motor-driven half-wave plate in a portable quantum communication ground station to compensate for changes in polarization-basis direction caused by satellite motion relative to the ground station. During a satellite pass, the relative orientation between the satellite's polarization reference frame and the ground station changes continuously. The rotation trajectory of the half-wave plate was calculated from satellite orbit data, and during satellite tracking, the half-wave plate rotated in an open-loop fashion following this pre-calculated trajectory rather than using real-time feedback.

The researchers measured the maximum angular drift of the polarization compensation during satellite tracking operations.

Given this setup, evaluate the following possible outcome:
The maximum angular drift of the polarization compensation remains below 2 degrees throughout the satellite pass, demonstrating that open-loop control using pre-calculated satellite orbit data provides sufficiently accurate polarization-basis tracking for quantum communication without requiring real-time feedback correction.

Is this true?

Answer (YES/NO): NO